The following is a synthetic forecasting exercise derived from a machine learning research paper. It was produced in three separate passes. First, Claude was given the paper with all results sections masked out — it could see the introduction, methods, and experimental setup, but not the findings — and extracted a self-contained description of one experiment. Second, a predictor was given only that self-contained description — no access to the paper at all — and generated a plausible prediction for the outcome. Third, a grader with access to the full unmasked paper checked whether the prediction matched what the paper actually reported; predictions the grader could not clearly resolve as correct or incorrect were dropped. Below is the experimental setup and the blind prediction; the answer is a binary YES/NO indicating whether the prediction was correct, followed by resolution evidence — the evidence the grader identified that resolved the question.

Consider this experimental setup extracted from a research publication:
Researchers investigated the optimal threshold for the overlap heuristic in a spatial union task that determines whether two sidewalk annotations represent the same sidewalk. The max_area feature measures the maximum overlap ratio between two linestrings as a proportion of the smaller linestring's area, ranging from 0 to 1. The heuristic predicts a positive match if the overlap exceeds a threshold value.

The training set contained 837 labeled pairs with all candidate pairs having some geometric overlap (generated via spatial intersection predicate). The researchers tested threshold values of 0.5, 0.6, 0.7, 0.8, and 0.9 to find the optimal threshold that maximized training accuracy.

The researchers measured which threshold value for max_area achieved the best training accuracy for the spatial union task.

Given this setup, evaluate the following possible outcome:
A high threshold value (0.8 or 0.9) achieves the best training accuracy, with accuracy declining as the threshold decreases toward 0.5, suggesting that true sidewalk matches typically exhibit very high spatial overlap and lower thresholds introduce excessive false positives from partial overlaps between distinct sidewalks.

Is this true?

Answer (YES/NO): YES